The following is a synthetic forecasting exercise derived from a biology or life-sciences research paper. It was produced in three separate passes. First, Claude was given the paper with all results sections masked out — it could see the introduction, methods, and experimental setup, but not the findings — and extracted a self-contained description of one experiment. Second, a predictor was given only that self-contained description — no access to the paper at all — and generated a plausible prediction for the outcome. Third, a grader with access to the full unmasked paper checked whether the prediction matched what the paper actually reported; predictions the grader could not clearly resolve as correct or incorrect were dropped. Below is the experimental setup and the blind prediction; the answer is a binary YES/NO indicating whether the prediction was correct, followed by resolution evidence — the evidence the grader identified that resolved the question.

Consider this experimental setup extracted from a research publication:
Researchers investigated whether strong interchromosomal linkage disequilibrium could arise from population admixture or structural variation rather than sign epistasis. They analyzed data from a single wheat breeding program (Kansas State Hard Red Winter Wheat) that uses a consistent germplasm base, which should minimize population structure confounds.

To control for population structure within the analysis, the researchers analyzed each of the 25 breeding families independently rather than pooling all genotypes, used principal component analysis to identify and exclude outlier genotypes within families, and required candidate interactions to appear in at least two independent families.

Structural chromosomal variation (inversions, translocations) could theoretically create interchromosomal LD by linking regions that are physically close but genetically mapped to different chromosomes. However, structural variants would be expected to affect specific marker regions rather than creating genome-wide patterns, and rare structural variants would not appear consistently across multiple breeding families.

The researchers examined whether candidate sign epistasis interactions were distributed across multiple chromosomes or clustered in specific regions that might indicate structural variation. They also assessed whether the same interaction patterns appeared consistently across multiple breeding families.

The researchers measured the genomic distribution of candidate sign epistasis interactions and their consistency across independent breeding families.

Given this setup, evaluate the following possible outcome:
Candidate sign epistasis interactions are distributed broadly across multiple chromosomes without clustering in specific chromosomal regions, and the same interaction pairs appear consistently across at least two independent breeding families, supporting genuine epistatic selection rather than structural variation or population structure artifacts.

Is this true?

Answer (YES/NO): YES